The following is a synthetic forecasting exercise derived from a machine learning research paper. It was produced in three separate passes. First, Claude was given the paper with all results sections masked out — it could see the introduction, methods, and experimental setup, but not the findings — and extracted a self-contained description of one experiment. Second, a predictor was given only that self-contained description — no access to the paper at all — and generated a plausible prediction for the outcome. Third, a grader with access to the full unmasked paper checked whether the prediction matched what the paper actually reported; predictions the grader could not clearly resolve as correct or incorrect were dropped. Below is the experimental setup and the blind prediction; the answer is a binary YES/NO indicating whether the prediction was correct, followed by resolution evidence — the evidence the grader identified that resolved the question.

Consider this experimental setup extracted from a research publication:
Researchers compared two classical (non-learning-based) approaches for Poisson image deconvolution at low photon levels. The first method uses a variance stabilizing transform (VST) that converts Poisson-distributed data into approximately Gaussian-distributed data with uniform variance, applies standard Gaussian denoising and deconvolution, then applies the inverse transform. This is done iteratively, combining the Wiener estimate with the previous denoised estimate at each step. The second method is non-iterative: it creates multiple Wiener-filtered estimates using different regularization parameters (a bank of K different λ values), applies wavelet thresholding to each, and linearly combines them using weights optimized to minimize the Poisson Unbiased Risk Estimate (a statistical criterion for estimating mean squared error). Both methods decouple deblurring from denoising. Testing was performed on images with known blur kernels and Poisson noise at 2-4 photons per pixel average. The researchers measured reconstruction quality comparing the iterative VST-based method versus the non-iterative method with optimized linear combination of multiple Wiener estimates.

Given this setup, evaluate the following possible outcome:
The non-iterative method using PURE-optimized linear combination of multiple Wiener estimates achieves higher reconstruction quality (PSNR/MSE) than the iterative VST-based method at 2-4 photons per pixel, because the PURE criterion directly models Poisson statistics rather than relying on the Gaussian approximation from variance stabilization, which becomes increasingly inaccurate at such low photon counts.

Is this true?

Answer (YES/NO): NO